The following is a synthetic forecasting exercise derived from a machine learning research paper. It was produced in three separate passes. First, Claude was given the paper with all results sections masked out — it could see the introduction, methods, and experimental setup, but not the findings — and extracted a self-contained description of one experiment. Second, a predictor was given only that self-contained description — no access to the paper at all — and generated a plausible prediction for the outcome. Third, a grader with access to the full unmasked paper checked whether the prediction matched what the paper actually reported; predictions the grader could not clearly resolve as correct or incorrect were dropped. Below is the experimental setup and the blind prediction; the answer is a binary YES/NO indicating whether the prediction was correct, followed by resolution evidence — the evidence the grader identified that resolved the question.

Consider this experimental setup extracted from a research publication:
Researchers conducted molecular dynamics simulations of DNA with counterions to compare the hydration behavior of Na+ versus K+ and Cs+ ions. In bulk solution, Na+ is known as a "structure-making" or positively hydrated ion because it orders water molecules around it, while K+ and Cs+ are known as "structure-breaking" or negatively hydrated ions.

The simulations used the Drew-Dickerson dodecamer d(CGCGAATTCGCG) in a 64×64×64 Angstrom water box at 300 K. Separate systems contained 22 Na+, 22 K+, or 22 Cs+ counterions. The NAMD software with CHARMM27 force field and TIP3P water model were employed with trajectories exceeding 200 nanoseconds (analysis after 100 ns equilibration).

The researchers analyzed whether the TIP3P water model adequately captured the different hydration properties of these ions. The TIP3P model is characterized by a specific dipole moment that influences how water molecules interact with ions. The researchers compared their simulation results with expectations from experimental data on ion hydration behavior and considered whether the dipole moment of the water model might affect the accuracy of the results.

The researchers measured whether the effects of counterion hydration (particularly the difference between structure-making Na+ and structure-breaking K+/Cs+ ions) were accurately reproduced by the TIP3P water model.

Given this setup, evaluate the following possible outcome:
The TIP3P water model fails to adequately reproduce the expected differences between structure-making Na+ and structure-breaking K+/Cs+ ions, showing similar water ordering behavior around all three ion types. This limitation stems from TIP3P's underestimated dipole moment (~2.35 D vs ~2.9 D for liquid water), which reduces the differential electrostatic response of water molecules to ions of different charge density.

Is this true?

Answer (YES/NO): NO